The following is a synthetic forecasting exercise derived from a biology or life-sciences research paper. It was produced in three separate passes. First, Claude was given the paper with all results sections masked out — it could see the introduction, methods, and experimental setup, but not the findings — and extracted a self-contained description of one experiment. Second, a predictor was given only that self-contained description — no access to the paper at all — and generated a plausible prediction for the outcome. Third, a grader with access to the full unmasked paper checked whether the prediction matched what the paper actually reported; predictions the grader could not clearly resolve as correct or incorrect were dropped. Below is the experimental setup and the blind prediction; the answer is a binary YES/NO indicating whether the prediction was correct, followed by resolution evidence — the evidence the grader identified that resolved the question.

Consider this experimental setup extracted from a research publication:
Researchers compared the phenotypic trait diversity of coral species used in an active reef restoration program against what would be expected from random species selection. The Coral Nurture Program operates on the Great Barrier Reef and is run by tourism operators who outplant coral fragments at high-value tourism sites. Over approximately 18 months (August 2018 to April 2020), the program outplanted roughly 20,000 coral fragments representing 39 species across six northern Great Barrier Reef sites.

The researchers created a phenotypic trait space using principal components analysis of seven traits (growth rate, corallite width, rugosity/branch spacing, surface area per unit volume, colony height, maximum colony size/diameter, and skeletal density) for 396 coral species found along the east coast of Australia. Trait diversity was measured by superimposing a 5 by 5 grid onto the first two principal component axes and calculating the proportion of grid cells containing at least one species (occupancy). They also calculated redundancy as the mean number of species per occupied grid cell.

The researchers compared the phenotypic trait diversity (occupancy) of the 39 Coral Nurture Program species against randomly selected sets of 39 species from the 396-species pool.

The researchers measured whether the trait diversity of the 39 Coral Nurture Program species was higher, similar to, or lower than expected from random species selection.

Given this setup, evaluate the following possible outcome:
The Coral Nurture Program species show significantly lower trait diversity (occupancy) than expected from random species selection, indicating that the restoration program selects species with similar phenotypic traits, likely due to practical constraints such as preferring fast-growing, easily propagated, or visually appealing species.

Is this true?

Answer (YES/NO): YES